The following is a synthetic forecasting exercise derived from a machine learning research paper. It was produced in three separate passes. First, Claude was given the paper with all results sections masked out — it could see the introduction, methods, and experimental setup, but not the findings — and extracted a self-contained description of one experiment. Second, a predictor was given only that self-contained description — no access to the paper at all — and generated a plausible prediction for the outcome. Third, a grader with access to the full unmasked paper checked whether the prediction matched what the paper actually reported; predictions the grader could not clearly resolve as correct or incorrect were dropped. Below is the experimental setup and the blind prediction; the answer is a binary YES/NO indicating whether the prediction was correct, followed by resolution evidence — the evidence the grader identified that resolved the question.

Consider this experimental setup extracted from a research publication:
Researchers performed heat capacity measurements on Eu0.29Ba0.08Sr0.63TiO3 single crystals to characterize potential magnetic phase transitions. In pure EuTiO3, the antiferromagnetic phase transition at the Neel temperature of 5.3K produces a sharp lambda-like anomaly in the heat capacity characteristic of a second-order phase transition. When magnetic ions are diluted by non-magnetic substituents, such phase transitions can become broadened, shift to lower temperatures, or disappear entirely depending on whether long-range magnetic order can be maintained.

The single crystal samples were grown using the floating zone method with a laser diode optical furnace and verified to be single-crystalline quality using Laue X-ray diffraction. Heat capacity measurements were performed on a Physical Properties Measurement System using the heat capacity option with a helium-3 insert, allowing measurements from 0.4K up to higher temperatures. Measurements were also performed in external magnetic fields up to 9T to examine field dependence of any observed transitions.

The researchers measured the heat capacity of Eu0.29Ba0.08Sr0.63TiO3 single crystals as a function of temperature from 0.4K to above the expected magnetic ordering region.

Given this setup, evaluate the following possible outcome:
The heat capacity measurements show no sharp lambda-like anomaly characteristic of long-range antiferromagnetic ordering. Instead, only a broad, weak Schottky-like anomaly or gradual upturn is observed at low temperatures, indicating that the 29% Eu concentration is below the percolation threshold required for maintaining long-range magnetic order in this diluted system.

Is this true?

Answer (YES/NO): NO